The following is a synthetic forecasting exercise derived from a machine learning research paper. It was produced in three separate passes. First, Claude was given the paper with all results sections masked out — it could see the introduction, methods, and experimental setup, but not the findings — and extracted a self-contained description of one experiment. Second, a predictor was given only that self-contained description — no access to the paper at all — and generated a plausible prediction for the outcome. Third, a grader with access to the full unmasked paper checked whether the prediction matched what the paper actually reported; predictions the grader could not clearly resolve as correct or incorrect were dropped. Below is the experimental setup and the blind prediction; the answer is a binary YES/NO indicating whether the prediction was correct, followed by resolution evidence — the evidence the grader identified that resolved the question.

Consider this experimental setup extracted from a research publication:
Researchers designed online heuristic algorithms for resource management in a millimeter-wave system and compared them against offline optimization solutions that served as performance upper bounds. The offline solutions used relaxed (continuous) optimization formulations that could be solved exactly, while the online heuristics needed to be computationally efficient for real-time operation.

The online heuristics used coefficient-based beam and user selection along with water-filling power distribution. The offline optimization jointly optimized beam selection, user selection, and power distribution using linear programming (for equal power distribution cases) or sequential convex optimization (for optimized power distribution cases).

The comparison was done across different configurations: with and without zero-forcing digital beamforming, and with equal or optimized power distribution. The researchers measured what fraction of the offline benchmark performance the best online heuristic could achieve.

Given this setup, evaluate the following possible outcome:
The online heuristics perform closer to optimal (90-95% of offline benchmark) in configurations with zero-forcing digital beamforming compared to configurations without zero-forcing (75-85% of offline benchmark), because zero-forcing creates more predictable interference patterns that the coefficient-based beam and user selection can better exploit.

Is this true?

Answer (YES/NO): NO